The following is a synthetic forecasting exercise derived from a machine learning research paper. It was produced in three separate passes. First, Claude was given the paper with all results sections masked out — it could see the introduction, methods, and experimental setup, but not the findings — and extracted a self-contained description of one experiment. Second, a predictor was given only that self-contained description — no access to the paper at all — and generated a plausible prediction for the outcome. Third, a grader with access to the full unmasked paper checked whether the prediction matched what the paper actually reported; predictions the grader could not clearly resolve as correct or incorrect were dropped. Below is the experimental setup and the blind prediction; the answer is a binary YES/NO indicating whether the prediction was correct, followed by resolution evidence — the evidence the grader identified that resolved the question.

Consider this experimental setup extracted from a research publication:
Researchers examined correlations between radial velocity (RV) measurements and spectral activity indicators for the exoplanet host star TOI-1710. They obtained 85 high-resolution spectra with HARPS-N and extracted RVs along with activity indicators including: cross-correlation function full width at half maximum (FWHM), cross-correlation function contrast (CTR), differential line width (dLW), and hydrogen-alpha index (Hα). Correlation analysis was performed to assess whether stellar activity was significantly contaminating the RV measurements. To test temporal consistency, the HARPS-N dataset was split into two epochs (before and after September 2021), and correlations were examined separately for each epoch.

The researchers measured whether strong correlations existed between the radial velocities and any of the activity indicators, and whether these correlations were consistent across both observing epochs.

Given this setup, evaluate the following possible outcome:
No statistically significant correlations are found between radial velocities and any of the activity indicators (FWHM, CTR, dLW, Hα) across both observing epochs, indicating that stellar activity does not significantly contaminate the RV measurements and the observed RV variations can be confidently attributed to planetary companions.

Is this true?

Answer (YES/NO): NO